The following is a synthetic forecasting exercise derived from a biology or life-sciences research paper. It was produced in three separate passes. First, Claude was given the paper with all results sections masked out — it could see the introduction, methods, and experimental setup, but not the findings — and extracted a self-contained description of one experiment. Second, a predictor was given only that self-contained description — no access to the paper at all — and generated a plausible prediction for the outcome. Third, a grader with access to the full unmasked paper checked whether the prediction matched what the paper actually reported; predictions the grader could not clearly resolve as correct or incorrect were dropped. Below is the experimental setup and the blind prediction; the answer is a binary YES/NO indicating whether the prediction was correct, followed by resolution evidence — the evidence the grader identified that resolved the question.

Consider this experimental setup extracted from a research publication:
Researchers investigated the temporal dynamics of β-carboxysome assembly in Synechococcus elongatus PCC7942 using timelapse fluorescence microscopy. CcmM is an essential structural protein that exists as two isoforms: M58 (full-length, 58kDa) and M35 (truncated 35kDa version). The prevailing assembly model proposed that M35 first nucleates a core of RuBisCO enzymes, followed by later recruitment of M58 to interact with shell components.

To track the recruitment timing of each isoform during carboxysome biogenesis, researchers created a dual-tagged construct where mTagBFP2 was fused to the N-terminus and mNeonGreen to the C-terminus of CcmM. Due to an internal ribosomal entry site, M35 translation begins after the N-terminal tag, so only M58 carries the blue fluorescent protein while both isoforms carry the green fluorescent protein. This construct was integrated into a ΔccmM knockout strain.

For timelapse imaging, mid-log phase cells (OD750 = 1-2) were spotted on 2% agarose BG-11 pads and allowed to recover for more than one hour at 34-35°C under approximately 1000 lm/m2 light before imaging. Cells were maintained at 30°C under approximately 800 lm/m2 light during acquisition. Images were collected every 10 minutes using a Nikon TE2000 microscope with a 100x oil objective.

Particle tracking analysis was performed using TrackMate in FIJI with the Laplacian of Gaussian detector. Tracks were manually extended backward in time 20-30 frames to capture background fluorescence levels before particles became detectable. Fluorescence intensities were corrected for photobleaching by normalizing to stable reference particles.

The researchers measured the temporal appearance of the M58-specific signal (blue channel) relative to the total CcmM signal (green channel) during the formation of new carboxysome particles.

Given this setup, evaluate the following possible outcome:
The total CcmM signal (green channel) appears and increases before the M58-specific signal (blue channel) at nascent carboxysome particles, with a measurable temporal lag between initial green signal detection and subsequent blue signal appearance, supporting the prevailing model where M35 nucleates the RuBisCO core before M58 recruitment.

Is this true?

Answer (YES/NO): NO